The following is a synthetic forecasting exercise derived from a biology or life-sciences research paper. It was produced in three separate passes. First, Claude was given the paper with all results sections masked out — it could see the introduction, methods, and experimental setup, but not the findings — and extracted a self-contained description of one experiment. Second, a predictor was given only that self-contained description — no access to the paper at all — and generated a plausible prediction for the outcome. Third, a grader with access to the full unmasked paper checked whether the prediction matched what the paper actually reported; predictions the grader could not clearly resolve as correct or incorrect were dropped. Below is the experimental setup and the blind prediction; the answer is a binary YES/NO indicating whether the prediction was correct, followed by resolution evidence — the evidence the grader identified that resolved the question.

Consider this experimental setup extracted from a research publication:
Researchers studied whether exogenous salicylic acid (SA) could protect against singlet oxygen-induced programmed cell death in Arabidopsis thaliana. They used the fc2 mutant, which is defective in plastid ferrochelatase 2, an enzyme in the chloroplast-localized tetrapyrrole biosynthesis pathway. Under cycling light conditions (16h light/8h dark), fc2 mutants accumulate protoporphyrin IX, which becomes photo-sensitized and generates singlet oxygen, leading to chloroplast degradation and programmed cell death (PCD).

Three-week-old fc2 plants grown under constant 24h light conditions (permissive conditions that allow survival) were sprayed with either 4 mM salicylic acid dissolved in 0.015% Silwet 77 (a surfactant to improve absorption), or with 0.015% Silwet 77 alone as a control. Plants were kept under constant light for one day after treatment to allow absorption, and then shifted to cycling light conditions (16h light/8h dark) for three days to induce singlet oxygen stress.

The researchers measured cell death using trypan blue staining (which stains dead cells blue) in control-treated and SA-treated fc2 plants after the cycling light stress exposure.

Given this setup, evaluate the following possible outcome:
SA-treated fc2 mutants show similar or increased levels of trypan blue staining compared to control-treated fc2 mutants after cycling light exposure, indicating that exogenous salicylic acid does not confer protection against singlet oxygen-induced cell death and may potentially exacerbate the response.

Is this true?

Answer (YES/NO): YES